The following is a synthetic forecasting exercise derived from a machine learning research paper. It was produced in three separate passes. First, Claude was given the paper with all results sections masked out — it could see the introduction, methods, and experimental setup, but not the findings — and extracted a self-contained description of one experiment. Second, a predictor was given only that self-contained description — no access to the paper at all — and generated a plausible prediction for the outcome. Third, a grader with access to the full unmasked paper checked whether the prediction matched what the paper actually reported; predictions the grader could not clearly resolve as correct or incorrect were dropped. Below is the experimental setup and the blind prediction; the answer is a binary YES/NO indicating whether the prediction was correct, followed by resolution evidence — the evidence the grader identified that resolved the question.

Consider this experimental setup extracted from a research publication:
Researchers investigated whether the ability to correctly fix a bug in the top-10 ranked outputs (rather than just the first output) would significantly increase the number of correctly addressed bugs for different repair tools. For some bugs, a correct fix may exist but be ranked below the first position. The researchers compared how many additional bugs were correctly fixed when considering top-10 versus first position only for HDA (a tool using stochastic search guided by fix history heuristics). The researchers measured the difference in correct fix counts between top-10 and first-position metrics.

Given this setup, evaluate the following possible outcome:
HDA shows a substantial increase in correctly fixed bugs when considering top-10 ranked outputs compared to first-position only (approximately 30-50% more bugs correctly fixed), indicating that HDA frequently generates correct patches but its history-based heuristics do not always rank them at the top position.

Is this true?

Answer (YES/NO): NO